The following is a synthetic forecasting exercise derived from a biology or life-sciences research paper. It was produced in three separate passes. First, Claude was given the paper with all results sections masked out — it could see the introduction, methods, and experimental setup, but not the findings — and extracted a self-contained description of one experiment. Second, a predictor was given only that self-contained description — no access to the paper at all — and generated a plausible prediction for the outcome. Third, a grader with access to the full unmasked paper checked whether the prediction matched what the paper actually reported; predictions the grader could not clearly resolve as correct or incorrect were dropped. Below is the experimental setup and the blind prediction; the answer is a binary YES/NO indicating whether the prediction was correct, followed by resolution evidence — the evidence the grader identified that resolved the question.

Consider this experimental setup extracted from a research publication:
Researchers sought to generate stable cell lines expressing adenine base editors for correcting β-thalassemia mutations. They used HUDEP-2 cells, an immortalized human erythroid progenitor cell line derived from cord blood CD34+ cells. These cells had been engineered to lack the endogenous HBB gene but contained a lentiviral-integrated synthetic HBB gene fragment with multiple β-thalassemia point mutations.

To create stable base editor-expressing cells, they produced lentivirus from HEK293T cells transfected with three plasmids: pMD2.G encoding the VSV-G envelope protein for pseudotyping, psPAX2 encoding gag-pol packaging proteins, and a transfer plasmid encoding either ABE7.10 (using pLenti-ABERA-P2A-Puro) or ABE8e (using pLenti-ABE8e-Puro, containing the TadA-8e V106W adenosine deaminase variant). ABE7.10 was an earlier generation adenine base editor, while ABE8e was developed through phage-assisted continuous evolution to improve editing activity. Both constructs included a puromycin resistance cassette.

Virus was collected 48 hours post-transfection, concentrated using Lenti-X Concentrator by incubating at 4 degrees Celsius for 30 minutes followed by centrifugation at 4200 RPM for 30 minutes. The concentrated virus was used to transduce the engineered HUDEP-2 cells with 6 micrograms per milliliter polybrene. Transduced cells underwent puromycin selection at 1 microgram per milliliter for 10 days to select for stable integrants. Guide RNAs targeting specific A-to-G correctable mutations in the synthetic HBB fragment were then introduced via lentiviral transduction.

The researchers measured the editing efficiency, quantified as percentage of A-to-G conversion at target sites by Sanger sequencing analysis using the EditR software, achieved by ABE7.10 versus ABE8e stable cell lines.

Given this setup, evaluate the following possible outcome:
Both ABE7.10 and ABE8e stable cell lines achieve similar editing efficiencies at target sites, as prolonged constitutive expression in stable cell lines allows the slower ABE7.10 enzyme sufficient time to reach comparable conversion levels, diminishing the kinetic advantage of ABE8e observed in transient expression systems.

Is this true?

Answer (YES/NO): NO